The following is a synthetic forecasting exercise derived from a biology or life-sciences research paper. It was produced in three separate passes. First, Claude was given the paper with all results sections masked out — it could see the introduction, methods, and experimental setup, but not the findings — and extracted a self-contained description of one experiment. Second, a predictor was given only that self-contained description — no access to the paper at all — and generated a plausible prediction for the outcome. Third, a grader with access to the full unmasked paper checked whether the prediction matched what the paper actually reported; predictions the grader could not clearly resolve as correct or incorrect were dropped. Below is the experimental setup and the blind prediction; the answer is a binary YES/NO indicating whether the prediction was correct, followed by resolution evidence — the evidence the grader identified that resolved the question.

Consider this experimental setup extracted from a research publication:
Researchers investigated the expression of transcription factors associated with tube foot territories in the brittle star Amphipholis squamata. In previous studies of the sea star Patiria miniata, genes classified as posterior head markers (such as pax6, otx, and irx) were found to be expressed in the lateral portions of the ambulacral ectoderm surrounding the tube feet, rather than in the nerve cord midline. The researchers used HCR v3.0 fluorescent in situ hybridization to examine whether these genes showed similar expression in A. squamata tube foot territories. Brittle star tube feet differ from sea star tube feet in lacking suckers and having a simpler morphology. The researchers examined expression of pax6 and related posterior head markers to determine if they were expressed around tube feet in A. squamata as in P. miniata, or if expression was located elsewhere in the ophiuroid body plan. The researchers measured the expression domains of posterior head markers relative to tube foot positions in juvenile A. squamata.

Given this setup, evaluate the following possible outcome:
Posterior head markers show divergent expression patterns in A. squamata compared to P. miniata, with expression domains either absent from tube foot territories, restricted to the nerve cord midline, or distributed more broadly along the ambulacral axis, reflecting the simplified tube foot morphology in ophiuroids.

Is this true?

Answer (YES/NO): NO